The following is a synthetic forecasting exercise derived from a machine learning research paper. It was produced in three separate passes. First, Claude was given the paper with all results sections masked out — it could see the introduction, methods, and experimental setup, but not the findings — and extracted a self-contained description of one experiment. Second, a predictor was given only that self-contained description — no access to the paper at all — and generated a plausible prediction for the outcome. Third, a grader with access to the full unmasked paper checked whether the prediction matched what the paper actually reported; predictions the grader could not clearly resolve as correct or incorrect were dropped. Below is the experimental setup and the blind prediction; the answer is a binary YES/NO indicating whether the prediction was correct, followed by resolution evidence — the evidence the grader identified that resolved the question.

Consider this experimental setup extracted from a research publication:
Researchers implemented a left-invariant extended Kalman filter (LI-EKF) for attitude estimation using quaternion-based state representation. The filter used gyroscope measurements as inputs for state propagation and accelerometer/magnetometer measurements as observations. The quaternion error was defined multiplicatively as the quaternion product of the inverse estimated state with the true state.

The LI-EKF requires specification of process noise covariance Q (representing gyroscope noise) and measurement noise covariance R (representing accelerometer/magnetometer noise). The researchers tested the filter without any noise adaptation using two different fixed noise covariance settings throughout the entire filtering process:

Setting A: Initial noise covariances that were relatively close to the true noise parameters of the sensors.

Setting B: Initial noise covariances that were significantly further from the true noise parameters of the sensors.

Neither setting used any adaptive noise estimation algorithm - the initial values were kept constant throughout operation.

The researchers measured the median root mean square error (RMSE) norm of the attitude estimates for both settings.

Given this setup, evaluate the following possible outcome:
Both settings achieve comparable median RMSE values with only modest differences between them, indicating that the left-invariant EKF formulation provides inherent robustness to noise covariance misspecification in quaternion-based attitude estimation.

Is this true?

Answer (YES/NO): NO